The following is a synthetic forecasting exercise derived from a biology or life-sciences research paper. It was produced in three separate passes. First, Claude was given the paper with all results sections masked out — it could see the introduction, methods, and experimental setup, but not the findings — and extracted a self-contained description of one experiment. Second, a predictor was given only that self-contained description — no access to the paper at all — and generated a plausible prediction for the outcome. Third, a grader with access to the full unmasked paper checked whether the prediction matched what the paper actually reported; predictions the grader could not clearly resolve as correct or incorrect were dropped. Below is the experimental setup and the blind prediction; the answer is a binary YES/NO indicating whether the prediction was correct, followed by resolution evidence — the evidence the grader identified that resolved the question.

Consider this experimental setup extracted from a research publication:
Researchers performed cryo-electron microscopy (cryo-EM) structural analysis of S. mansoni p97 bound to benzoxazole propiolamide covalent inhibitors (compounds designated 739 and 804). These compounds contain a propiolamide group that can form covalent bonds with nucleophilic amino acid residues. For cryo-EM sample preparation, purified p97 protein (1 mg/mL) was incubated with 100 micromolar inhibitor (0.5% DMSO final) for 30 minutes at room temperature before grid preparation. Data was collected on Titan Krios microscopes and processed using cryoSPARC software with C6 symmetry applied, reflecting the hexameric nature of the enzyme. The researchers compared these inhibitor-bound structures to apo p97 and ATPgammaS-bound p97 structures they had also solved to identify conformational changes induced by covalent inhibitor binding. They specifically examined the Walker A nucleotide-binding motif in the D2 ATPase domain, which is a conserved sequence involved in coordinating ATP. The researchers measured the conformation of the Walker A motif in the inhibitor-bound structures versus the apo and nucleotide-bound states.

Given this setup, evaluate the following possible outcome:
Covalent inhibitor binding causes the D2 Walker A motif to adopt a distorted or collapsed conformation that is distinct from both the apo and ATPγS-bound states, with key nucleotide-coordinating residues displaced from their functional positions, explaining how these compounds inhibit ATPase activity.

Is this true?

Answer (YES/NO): YES